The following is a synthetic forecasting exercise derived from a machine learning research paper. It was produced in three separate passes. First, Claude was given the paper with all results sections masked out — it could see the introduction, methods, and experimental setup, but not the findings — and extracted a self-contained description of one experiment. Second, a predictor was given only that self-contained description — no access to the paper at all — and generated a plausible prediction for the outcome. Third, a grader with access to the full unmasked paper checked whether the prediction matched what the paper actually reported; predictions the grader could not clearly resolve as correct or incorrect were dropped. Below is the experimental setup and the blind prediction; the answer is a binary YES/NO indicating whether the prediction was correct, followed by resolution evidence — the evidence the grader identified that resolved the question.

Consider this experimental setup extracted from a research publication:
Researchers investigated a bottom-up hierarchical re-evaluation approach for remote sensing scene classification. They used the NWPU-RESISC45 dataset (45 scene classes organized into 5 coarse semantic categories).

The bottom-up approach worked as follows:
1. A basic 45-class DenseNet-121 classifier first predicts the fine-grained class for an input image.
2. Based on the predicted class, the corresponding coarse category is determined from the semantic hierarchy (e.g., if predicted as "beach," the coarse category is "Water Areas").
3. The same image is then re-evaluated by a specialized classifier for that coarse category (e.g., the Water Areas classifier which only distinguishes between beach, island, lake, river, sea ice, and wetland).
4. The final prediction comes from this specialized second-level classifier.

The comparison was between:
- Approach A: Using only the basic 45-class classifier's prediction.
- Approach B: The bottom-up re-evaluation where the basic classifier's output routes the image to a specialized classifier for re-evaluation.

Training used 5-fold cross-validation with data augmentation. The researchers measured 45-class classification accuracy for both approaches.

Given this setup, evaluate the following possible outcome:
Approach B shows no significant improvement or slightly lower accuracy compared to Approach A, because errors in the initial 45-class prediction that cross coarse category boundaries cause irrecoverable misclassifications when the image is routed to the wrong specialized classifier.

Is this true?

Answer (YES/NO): YES